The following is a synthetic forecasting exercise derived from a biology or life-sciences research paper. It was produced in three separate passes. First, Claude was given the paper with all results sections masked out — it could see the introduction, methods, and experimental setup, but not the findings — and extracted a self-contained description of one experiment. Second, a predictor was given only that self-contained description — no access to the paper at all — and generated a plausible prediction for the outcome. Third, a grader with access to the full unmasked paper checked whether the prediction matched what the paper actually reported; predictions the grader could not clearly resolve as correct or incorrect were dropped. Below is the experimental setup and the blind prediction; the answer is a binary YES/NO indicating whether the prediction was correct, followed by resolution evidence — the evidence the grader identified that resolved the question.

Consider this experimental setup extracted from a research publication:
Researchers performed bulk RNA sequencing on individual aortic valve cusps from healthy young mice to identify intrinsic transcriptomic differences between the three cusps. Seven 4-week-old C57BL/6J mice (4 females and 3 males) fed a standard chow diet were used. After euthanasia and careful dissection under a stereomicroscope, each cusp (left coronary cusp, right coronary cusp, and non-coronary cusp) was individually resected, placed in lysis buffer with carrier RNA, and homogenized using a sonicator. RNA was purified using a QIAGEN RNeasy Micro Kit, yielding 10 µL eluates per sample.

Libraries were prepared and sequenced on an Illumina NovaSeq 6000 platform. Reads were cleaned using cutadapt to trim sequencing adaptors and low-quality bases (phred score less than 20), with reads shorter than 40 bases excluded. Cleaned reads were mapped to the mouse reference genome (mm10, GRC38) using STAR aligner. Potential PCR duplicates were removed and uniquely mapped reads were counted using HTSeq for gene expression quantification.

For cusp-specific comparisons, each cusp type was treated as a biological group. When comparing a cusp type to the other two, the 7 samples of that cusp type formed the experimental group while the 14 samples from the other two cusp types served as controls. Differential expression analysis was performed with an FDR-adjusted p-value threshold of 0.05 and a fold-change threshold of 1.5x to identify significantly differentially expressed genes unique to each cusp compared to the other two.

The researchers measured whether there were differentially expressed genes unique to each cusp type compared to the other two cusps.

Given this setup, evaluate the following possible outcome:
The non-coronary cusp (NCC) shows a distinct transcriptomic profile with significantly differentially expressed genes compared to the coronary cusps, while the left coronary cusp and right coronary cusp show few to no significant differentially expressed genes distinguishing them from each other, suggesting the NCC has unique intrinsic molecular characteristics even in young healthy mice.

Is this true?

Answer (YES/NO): NO